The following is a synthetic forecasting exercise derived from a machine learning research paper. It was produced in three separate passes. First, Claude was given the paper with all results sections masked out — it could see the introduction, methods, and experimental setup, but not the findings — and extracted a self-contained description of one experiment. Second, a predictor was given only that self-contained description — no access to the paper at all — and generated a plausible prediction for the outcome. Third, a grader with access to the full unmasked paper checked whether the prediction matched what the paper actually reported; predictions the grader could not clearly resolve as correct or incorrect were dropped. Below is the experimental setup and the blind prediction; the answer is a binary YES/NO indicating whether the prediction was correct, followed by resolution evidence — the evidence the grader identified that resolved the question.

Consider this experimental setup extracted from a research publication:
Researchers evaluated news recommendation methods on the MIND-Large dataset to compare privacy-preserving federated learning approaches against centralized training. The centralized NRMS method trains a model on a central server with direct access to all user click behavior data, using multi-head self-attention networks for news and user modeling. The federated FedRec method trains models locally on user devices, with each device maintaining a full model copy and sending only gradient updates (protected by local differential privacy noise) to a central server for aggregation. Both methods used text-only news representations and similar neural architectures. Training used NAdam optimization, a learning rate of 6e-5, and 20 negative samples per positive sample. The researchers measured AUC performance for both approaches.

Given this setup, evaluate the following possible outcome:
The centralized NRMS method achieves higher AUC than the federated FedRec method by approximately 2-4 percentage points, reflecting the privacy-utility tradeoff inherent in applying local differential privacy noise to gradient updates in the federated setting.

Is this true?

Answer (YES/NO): NO